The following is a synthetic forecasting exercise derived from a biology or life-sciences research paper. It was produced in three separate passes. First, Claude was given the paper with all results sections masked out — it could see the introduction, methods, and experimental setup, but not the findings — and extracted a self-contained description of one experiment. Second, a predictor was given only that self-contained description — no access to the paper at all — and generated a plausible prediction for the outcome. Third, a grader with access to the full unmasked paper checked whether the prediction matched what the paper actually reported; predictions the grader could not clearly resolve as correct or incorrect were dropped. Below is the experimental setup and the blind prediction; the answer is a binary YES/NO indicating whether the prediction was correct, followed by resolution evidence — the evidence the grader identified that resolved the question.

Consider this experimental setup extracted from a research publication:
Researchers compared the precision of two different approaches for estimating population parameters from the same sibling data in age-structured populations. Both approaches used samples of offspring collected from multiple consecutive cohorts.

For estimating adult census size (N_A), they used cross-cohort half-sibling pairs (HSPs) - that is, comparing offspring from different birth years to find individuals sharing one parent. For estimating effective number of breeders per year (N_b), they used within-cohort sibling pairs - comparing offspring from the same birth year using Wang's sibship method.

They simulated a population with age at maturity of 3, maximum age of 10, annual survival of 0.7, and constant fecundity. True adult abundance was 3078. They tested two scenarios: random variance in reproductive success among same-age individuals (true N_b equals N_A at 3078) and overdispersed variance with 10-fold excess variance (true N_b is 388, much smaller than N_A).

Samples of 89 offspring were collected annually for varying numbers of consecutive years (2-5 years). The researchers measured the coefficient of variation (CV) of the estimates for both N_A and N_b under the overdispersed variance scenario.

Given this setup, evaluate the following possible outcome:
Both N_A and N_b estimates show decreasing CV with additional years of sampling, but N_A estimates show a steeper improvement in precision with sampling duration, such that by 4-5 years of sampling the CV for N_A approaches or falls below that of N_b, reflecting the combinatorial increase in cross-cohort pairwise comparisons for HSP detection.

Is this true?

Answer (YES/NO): NO